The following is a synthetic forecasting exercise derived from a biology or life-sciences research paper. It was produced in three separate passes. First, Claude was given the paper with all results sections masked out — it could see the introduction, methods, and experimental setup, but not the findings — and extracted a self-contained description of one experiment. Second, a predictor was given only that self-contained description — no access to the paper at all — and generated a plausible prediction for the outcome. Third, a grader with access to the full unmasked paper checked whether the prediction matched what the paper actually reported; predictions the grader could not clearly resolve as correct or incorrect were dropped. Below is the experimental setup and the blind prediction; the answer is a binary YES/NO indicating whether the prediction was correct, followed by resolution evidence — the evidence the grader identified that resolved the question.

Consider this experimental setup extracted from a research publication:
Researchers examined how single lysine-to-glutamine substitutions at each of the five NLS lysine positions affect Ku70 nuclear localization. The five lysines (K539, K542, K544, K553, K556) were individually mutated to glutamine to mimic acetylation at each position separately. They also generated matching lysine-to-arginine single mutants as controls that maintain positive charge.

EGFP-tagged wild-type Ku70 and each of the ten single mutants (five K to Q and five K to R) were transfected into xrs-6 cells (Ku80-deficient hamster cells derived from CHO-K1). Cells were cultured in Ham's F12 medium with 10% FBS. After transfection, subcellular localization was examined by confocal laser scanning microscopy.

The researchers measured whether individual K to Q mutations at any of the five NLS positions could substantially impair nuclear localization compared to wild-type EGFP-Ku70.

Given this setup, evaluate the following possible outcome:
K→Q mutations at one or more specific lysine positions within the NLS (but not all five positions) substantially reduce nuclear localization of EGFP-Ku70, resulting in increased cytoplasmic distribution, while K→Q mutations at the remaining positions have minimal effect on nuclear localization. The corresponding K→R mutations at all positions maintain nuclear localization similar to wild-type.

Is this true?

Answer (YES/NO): YES